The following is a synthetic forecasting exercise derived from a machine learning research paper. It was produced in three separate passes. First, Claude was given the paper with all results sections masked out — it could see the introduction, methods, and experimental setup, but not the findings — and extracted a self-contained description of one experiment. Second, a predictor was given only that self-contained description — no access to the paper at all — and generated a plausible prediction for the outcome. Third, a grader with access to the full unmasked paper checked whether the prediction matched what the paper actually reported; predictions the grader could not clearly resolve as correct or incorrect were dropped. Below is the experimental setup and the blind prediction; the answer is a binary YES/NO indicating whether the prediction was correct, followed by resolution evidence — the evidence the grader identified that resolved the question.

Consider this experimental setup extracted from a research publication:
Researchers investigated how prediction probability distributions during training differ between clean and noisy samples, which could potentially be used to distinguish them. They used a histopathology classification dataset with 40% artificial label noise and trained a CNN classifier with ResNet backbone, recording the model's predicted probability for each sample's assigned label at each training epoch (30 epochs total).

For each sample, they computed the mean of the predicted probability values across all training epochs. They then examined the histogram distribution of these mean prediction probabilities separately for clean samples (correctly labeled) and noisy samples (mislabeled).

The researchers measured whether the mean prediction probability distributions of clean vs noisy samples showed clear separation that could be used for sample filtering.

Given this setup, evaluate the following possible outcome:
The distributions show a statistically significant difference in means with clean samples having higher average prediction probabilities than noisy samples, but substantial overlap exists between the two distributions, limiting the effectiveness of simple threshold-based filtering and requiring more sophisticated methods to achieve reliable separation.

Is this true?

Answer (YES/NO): YES